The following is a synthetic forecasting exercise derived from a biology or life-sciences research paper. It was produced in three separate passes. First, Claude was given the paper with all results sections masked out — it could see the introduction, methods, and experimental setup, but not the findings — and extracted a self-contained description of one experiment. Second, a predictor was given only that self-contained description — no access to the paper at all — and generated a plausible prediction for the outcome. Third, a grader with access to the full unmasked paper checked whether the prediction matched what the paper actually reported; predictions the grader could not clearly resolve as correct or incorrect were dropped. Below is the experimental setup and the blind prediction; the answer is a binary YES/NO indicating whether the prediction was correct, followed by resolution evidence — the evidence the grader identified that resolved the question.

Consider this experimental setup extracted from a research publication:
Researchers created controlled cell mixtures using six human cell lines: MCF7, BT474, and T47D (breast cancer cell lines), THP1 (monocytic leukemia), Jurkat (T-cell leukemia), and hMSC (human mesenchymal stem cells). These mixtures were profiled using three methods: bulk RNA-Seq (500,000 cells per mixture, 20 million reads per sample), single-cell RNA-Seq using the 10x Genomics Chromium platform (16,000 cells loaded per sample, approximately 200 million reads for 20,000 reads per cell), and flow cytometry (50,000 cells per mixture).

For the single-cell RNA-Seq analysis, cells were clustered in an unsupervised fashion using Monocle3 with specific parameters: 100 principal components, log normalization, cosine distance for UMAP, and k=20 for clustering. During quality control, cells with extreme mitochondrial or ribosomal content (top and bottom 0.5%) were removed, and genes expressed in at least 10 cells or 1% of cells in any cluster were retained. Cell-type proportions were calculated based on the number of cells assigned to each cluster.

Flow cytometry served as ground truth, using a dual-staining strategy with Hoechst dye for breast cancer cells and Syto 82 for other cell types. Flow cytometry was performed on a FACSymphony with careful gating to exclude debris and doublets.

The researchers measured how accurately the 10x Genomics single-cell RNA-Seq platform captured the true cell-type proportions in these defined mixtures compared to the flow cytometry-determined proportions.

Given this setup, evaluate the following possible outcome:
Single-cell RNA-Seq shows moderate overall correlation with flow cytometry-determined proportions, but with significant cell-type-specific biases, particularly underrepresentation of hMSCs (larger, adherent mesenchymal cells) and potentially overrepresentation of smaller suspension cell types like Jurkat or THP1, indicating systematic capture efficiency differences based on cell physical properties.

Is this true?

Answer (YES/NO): NO